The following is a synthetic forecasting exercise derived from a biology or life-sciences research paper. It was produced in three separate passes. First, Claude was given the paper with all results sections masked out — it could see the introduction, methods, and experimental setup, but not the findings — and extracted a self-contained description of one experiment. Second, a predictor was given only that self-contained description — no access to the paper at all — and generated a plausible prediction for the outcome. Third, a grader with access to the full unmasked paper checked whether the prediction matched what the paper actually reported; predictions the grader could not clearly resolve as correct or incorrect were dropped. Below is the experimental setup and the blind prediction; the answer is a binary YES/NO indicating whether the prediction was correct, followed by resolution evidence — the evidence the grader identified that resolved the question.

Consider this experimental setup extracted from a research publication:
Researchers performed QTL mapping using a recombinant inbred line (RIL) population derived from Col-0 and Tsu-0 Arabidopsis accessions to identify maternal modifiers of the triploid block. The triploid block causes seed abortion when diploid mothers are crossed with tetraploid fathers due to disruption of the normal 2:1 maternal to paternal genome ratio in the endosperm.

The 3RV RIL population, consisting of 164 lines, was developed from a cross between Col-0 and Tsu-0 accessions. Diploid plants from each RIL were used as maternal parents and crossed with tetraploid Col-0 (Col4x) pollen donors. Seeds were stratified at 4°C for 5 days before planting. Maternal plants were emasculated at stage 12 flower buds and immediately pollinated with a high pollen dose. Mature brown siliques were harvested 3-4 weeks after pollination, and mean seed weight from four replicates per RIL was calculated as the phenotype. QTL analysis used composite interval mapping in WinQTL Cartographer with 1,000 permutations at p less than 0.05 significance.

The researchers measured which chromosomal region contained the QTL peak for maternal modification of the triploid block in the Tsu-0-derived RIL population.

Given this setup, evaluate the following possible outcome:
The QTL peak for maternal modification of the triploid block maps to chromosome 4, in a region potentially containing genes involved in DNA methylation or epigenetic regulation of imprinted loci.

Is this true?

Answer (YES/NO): NO